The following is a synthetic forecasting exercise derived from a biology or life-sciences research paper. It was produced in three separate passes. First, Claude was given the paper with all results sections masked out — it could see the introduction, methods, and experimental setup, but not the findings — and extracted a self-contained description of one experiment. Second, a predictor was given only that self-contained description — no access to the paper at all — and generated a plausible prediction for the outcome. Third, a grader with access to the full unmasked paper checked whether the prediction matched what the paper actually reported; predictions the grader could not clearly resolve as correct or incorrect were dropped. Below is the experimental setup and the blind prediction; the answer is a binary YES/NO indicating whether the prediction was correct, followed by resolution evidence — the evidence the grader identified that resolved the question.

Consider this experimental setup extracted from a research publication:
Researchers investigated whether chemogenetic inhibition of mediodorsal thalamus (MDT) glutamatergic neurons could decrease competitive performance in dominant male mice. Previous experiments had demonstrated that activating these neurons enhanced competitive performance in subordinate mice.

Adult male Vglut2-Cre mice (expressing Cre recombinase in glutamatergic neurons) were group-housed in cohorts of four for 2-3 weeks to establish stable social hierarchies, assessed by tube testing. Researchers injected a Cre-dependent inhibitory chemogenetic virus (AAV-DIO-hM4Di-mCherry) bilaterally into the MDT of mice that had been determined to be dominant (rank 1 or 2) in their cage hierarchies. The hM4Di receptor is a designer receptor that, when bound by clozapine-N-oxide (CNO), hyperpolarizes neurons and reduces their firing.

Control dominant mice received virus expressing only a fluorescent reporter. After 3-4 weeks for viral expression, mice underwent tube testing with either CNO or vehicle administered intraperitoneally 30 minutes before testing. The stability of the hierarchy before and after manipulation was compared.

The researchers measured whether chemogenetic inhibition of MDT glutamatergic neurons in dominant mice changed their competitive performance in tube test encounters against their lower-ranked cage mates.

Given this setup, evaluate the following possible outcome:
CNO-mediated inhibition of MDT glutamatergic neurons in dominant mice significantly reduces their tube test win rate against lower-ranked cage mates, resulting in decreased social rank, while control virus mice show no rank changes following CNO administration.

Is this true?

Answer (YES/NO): NO